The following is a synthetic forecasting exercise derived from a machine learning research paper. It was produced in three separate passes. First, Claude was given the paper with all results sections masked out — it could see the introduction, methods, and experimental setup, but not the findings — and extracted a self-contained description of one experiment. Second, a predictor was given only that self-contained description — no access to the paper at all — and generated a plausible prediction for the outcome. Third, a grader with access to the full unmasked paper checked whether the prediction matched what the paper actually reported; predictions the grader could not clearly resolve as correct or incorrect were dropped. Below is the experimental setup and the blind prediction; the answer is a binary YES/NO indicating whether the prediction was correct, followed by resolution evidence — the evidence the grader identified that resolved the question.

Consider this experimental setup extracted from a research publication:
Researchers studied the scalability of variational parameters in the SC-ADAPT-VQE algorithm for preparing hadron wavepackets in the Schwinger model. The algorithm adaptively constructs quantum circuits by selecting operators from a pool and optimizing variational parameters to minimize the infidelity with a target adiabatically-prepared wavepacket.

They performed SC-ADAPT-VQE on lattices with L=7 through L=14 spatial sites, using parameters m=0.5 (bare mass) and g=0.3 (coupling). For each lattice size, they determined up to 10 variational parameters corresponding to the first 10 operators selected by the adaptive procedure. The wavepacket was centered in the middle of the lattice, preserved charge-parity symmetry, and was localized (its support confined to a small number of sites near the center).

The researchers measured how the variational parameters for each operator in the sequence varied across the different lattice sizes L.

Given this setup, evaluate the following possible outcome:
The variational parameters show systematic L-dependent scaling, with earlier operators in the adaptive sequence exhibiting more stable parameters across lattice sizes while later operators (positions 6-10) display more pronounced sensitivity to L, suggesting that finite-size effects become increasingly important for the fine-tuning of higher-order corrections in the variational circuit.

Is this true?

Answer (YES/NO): NO